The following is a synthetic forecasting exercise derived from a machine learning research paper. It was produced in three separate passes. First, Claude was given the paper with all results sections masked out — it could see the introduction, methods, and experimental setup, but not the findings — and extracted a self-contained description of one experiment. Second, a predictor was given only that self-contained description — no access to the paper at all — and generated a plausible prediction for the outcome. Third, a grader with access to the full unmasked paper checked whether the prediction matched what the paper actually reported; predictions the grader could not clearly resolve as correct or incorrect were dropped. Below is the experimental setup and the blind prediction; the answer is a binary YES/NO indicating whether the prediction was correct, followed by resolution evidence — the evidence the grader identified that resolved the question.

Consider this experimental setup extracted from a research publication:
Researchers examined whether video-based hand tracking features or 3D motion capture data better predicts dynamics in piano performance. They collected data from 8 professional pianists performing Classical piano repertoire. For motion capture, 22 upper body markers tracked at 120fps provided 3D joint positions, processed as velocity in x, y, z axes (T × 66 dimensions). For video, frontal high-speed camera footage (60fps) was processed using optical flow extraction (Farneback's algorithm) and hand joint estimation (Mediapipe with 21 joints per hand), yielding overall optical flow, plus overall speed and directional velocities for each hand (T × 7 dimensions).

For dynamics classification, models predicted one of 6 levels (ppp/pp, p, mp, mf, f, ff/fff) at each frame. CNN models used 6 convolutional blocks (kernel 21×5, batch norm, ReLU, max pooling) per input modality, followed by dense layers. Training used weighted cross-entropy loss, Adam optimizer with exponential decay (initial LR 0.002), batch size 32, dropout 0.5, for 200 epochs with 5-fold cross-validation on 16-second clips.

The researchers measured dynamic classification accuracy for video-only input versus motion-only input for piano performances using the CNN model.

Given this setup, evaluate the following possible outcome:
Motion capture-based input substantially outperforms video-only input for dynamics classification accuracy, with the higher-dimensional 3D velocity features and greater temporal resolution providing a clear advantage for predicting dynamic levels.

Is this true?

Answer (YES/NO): NO